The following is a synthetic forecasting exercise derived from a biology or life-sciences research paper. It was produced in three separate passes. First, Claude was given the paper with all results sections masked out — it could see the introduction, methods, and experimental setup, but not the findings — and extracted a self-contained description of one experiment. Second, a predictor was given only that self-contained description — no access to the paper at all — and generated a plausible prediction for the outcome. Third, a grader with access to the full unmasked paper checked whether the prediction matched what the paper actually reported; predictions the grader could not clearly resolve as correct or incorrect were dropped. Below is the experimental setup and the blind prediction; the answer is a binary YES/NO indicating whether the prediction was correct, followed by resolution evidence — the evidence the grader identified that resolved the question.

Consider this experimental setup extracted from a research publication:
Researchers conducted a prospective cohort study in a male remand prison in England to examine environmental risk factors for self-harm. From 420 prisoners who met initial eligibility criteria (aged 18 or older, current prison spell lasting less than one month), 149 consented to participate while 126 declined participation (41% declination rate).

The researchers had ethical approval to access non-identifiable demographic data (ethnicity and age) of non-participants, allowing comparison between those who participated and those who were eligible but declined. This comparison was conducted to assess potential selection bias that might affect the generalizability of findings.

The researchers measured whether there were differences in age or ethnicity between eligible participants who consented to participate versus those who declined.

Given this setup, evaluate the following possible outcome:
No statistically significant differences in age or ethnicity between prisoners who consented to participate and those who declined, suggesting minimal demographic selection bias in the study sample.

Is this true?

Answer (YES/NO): YES